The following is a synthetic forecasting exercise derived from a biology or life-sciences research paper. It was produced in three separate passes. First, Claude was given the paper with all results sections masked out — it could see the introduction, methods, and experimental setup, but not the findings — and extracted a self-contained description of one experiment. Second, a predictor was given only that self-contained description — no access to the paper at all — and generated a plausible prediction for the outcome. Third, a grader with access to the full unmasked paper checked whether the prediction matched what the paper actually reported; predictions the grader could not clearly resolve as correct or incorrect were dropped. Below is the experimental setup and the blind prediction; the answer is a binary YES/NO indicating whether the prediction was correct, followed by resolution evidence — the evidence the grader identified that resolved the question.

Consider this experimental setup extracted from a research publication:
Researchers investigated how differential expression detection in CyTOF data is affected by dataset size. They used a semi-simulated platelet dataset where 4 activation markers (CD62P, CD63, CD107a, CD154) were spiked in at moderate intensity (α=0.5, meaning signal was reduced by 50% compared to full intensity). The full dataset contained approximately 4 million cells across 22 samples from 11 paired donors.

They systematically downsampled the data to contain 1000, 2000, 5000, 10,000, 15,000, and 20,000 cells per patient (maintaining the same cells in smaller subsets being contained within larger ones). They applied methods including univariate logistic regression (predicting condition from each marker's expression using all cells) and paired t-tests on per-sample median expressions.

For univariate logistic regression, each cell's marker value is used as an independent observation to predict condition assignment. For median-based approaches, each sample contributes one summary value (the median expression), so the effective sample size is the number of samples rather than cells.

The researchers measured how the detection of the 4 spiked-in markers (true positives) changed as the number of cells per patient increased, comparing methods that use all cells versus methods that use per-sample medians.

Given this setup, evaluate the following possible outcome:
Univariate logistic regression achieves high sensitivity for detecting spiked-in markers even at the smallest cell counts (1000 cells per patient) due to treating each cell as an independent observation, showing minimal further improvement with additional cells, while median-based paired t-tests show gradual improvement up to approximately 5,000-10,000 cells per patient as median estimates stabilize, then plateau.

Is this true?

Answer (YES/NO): NO